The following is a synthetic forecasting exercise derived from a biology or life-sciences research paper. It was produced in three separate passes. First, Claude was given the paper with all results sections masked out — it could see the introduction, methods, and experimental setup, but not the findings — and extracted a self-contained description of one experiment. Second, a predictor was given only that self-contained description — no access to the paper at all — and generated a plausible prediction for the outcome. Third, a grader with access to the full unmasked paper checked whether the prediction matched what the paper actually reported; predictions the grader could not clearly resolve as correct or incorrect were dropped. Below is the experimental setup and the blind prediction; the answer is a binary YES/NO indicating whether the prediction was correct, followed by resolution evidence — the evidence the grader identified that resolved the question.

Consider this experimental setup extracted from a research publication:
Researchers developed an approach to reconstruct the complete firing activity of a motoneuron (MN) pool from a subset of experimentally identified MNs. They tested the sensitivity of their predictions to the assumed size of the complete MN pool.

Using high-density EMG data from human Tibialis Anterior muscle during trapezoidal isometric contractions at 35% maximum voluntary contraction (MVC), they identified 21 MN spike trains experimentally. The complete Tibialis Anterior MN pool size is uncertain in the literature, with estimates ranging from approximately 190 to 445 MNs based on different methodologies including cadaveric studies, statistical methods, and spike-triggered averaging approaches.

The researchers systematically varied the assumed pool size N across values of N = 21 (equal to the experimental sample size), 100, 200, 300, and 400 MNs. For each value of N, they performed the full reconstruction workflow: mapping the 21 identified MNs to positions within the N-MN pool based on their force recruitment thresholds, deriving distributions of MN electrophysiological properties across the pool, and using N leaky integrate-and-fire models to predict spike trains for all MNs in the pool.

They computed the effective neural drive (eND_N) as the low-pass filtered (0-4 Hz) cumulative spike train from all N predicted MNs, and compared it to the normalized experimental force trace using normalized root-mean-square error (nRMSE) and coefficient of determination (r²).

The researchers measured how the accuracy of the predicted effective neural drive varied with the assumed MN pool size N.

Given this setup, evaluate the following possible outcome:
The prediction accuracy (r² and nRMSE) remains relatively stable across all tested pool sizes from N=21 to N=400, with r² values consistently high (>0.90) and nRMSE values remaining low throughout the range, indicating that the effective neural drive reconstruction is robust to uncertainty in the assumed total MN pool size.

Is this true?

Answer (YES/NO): YES